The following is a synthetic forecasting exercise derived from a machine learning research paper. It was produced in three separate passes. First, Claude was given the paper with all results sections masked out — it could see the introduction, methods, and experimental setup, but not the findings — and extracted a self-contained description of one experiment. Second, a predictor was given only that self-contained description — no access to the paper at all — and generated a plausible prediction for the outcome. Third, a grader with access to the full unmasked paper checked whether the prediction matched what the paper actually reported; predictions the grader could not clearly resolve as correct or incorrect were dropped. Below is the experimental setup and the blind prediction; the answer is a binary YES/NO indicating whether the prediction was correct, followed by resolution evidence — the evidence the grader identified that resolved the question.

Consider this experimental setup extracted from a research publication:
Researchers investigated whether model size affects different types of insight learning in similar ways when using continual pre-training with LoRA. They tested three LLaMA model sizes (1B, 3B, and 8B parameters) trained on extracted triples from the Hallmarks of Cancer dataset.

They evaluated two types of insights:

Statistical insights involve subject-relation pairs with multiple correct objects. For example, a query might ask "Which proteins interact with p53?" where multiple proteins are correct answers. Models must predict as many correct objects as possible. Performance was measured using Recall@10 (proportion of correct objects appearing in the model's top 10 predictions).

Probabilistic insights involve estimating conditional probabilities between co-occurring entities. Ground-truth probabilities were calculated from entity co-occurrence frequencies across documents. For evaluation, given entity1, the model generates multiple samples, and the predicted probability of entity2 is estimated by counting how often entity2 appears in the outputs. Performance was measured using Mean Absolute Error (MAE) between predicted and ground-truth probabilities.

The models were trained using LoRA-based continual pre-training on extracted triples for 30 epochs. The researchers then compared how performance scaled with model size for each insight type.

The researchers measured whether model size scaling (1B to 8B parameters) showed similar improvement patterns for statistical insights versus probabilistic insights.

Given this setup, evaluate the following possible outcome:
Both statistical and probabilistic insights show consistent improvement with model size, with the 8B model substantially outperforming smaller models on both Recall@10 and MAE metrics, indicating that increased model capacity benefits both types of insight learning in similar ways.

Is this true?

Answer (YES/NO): NO